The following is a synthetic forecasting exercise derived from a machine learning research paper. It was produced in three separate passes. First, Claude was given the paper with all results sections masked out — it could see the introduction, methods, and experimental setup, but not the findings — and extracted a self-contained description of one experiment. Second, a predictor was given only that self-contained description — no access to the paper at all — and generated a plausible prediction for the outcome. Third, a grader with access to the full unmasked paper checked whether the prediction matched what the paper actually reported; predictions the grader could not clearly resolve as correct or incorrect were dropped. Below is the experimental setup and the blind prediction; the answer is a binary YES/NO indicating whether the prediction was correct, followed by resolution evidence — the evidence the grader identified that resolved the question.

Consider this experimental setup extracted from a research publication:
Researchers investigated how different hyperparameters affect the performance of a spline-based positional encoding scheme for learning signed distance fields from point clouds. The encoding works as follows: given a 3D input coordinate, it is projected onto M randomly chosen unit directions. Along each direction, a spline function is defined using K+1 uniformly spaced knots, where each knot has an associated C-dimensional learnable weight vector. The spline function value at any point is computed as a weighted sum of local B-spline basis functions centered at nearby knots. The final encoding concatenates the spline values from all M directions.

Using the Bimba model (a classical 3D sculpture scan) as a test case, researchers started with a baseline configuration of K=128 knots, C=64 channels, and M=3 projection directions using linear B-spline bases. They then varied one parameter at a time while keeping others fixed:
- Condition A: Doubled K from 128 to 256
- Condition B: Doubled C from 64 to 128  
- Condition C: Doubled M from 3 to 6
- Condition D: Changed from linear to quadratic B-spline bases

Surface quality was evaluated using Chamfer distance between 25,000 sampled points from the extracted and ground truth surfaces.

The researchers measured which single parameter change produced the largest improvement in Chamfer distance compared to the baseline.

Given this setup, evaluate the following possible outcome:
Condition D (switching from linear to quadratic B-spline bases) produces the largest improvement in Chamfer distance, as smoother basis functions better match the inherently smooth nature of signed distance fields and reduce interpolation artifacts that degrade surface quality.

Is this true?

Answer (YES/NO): NO